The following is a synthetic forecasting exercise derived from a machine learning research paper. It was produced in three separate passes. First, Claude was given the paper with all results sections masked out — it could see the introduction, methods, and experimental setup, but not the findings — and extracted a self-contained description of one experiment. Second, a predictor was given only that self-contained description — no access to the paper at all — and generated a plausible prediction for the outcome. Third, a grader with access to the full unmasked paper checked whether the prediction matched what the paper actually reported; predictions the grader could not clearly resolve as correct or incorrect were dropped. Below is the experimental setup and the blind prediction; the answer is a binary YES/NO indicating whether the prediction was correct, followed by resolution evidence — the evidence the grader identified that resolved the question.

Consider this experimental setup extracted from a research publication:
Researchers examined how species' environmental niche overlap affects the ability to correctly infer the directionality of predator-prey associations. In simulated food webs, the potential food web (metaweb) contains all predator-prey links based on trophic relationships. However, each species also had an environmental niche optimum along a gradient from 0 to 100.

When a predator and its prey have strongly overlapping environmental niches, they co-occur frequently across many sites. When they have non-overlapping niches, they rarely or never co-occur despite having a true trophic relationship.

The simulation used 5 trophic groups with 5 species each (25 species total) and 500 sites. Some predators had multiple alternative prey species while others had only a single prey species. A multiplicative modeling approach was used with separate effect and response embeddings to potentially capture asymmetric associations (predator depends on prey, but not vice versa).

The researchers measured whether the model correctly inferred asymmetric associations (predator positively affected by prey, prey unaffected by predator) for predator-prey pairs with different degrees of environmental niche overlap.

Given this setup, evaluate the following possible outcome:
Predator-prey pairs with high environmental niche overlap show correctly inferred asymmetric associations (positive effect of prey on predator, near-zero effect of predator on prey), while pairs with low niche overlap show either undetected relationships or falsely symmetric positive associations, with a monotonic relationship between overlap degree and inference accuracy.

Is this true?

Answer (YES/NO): NO